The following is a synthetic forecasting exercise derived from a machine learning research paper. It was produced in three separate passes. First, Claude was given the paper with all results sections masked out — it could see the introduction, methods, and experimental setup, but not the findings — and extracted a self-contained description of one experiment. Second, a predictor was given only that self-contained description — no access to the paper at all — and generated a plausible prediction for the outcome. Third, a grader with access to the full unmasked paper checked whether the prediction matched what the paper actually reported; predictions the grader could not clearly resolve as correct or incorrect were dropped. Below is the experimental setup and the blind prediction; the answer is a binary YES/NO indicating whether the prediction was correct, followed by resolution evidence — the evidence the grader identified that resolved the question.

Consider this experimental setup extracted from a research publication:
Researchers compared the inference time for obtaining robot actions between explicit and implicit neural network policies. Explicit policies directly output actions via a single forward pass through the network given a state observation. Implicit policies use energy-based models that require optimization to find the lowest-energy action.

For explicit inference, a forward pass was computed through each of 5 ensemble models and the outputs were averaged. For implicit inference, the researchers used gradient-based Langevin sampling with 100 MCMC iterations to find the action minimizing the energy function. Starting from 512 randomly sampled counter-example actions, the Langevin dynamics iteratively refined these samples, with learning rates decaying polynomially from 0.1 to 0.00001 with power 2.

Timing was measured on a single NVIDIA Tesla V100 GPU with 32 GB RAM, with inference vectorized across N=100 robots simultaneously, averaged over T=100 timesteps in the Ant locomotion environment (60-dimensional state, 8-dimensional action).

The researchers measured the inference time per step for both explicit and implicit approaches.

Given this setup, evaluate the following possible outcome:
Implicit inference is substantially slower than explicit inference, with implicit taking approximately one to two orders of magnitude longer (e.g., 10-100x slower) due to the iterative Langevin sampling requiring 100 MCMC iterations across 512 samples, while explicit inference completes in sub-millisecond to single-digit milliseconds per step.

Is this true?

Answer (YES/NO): YES